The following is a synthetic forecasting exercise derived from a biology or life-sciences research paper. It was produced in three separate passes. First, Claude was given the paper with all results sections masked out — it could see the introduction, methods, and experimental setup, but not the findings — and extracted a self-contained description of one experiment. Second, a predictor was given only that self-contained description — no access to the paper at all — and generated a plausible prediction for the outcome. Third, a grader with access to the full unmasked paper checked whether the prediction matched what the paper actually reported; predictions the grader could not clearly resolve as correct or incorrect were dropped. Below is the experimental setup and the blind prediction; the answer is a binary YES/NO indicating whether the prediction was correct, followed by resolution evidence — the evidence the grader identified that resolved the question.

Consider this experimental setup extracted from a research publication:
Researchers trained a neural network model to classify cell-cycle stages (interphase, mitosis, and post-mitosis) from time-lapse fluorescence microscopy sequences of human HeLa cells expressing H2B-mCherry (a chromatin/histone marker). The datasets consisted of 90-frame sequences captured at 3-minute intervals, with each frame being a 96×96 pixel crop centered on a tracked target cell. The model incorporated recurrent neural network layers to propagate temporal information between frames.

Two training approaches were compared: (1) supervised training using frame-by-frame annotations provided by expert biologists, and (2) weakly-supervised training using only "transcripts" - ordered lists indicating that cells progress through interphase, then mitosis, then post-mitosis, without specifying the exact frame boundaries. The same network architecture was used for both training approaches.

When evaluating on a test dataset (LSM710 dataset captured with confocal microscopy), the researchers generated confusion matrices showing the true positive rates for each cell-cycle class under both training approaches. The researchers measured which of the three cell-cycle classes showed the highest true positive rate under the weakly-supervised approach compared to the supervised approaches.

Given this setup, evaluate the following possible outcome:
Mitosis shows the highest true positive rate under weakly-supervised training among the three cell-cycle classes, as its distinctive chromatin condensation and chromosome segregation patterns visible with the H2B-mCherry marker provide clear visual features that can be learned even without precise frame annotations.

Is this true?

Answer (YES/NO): YES